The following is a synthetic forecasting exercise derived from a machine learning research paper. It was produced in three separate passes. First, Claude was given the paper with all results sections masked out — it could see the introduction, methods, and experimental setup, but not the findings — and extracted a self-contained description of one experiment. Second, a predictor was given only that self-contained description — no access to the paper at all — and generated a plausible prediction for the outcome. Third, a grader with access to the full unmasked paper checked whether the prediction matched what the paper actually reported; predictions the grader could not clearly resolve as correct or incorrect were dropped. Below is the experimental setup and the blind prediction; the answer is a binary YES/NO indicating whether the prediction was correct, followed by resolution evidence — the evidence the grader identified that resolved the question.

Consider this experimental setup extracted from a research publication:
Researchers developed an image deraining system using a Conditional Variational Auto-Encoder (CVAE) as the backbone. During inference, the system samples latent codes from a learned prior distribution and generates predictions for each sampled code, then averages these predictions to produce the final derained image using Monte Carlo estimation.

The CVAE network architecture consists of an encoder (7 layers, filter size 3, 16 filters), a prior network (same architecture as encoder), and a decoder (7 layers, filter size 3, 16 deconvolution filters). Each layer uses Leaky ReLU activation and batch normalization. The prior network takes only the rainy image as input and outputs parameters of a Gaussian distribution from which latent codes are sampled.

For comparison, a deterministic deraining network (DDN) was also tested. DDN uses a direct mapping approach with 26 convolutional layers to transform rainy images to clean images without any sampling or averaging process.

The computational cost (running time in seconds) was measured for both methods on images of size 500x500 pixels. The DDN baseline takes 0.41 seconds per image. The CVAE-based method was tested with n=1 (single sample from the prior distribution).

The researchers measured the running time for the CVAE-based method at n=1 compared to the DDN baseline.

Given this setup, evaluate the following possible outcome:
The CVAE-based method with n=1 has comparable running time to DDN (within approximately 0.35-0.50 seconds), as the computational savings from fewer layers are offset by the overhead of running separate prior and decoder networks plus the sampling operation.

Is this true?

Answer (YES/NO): NO